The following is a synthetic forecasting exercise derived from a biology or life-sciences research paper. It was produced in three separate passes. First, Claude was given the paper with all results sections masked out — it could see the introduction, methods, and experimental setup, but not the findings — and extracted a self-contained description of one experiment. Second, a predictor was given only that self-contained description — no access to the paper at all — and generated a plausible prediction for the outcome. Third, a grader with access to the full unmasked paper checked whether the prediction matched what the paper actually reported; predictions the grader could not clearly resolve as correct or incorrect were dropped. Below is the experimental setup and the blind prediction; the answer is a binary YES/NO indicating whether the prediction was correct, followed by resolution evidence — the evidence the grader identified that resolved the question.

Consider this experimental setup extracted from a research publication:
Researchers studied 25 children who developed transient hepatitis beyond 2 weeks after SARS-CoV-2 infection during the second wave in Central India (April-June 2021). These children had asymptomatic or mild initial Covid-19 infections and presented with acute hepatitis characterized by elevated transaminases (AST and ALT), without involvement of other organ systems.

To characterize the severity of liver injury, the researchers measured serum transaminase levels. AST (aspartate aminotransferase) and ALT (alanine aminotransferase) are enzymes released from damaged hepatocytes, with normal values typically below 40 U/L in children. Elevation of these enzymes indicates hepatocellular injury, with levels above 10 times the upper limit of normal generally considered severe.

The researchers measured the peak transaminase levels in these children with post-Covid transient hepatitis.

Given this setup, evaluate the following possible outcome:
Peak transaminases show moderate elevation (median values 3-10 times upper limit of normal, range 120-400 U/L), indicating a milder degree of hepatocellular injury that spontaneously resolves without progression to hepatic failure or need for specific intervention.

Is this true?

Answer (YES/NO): NO